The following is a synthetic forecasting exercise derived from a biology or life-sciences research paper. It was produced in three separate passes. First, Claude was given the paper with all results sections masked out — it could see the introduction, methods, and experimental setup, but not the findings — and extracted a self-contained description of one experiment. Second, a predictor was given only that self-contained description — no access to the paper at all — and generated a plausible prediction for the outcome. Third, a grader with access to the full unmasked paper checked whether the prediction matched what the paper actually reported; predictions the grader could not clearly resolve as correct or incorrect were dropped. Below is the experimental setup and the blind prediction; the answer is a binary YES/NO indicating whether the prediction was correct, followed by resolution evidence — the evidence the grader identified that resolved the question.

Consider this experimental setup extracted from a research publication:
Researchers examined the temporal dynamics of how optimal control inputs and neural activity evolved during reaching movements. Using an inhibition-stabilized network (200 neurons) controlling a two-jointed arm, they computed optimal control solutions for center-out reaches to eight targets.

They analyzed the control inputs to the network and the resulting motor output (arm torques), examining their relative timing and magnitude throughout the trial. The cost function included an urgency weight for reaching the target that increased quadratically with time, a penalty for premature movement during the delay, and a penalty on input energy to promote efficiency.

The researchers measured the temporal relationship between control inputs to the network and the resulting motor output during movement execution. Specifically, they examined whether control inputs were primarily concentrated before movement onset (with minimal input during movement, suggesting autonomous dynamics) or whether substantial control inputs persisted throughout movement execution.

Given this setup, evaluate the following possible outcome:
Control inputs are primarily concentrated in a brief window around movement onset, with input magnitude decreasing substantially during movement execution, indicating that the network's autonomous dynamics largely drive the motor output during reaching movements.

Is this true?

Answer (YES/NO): NO